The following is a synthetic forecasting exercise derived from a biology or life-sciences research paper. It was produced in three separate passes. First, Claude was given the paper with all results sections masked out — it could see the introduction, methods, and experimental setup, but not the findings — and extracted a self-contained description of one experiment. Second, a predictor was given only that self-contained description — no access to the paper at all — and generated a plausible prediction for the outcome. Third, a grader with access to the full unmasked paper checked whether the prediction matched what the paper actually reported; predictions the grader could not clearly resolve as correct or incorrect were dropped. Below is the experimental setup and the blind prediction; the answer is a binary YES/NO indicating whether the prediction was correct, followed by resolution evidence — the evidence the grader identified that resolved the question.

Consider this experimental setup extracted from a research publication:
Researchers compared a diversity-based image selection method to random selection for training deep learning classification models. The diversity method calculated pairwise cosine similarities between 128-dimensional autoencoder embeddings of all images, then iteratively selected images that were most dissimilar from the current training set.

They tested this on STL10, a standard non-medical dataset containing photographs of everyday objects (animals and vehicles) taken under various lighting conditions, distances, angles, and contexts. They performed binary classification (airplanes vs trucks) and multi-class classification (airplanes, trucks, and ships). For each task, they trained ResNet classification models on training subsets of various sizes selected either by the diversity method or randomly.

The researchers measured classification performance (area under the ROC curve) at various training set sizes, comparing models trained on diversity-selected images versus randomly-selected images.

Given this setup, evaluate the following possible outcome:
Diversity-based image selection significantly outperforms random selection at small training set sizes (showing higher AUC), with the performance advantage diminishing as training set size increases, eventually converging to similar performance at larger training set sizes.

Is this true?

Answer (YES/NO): NO